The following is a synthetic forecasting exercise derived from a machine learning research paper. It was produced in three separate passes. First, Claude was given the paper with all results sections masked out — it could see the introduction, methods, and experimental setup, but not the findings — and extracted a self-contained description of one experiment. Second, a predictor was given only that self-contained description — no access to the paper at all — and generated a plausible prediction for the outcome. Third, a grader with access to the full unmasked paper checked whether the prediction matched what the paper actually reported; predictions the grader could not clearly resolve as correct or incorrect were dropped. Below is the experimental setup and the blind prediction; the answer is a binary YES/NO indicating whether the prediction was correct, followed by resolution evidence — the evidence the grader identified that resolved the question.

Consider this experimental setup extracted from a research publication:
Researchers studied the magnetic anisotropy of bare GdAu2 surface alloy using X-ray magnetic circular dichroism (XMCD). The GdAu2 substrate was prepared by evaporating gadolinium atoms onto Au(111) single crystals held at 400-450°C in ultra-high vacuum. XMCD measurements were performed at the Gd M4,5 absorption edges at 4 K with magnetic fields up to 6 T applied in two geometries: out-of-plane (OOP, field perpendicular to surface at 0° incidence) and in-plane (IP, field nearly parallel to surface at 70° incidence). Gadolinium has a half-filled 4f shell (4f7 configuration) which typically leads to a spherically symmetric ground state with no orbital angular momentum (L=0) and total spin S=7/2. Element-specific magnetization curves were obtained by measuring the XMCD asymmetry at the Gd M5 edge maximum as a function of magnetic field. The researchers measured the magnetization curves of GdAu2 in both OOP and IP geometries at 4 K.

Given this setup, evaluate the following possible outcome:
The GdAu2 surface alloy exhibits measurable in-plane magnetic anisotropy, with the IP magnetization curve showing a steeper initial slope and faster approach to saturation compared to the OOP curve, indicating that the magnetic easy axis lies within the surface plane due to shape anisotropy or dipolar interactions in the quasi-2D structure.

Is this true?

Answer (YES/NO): NO